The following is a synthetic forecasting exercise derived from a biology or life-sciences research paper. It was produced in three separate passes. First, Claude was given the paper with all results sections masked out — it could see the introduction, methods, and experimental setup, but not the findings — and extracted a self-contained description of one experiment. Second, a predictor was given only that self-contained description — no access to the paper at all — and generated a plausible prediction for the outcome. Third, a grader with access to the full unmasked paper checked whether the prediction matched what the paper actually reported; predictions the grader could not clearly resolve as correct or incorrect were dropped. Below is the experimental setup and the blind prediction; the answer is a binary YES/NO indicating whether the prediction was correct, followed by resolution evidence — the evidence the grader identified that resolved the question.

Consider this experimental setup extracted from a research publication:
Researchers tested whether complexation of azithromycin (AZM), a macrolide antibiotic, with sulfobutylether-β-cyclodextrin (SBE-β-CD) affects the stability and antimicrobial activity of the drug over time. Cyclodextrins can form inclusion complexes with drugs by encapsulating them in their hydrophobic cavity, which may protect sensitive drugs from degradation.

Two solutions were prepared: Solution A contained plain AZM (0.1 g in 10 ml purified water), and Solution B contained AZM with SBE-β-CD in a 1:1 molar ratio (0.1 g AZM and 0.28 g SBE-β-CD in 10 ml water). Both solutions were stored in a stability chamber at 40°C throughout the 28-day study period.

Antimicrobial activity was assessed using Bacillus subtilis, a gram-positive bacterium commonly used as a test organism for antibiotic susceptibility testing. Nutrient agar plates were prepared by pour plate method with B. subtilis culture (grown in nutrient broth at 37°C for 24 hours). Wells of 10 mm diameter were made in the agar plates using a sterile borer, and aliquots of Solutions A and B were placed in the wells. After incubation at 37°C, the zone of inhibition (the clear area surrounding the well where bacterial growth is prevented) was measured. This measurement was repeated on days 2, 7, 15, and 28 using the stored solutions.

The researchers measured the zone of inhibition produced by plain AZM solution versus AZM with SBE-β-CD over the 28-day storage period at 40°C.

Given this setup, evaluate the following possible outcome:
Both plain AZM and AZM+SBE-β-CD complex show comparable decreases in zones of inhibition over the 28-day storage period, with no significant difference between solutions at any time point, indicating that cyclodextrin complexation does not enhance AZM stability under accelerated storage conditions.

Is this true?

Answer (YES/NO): NO